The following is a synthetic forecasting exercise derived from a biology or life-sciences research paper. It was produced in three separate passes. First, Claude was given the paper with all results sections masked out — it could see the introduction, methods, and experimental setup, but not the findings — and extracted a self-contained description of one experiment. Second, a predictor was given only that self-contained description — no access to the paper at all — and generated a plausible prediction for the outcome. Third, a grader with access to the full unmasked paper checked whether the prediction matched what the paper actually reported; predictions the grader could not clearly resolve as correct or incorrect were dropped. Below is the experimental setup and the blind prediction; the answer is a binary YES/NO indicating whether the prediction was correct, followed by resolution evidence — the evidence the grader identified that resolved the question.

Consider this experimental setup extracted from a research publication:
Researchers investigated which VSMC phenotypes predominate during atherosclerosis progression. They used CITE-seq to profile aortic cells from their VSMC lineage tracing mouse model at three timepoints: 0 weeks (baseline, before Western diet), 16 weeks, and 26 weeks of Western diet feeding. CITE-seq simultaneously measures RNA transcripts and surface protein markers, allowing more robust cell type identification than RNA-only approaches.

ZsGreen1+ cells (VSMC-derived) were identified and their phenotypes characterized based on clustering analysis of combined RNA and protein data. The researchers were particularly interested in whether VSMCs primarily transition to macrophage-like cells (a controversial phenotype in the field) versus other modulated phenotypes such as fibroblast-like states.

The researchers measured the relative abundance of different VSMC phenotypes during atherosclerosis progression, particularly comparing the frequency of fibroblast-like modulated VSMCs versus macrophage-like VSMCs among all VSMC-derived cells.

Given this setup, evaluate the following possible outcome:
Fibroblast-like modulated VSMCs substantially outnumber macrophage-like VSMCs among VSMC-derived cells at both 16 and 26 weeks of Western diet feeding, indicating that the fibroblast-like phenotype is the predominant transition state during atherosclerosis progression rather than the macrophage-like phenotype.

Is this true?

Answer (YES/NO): YES